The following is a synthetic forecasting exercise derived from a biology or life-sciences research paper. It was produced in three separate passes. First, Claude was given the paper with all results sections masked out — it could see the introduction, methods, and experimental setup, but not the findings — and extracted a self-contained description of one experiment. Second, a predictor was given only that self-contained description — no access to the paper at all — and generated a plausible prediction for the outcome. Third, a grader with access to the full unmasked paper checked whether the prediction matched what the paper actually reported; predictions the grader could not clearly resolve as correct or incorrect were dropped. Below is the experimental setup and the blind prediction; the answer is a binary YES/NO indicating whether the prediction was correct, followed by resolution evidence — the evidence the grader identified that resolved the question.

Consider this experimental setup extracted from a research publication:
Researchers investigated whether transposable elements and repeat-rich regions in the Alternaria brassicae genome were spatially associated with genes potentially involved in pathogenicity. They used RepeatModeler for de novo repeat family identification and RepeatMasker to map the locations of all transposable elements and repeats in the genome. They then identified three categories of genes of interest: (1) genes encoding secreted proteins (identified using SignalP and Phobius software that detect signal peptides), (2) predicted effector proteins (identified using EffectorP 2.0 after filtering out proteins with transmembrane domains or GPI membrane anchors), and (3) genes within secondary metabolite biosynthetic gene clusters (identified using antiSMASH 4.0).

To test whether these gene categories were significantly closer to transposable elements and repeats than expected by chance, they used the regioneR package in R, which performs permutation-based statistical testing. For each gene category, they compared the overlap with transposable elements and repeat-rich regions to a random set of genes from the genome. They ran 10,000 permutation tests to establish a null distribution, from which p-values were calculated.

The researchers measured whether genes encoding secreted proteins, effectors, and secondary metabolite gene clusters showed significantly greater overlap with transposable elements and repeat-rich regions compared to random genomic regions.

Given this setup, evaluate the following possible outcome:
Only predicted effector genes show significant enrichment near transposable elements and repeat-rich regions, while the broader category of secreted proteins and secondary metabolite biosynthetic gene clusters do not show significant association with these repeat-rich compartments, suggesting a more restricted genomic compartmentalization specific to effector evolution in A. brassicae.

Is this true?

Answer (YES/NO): NO